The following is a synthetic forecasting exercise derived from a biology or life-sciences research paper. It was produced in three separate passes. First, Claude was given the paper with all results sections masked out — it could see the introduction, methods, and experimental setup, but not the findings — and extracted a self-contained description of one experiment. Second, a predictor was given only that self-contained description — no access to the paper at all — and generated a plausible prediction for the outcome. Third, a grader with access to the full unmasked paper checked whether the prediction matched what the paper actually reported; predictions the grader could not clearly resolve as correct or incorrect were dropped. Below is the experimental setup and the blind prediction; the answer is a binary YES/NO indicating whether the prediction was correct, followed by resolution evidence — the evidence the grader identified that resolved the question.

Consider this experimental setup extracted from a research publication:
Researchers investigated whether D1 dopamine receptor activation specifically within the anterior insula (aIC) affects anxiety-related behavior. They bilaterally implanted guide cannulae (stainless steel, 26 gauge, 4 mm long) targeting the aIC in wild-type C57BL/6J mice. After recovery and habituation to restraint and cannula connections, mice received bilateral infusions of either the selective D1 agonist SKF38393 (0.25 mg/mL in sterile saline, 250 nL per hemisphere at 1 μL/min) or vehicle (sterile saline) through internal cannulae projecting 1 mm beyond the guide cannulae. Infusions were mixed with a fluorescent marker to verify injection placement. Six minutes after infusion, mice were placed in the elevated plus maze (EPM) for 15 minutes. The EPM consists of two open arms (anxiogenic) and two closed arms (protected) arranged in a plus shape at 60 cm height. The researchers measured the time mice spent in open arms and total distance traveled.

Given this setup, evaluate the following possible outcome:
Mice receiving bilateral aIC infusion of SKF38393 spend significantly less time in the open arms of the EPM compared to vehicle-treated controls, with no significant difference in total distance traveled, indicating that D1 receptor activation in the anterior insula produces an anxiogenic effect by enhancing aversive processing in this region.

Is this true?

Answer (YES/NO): YES